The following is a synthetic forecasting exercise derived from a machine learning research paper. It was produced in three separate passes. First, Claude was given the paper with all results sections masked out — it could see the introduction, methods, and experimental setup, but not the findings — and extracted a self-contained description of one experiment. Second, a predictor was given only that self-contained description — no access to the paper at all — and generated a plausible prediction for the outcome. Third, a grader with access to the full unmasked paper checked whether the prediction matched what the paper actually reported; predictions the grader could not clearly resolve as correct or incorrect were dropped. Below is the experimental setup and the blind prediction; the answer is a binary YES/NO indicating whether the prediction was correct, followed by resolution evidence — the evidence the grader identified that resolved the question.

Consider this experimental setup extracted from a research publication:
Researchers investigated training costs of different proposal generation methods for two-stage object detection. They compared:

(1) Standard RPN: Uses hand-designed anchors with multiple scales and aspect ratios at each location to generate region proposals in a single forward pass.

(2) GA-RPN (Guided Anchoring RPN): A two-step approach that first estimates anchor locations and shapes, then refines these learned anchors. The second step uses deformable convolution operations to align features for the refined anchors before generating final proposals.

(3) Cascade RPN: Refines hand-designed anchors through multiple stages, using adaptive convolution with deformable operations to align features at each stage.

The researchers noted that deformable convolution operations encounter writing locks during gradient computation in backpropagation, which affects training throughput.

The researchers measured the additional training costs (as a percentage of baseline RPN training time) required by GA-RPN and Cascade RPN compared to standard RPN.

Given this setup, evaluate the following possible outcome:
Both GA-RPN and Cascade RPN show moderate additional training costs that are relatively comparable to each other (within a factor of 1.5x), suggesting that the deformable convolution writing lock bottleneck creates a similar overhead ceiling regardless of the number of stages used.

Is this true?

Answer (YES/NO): YES